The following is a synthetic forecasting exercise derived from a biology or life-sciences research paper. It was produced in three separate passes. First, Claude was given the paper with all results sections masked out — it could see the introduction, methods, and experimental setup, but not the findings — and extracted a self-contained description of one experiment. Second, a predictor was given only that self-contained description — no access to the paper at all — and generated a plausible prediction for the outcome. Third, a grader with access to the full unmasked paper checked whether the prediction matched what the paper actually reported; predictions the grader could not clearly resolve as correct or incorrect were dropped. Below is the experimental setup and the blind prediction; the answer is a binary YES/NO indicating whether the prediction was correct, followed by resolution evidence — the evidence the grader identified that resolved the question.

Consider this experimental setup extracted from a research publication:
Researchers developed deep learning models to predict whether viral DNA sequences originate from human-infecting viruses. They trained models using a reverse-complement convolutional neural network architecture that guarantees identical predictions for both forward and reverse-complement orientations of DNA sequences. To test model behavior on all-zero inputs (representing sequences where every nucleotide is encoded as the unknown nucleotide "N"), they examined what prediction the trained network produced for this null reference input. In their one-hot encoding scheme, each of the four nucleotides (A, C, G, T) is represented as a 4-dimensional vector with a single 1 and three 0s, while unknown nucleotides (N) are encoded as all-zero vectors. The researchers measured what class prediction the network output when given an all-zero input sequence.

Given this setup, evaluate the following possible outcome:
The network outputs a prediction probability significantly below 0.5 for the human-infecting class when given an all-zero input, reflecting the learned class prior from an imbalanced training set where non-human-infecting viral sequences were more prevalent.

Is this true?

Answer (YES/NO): NO